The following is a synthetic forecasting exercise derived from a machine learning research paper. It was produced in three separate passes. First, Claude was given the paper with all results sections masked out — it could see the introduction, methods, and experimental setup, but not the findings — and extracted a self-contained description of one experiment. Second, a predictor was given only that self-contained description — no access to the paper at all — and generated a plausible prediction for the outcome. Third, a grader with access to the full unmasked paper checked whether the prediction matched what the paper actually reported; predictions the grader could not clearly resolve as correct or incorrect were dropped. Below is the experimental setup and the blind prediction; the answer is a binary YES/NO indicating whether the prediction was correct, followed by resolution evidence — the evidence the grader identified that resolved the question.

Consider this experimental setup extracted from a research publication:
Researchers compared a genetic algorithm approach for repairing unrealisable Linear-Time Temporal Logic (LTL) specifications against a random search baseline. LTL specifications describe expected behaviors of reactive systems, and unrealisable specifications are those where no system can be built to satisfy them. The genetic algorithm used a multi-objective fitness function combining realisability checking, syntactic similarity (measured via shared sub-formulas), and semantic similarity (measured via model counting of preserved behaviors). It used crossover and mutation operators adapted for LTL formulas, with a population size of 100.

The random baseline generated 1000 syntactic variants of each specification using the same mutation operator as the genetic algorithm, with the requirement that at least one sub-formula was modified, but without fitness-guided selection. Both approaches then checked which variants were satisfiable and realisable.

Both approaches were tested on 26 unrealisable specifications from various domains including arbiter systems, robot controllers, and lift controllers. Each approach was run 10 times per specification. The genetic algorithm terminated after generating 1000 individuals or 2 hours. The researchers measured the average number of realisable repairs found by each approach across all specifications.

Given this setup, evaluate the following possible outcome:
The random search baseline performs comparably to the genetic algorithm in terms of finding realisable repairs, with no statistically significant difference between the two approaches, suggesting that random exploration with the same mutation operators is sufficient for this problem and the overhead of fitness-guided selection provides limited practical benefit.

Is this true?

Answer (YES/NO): NO